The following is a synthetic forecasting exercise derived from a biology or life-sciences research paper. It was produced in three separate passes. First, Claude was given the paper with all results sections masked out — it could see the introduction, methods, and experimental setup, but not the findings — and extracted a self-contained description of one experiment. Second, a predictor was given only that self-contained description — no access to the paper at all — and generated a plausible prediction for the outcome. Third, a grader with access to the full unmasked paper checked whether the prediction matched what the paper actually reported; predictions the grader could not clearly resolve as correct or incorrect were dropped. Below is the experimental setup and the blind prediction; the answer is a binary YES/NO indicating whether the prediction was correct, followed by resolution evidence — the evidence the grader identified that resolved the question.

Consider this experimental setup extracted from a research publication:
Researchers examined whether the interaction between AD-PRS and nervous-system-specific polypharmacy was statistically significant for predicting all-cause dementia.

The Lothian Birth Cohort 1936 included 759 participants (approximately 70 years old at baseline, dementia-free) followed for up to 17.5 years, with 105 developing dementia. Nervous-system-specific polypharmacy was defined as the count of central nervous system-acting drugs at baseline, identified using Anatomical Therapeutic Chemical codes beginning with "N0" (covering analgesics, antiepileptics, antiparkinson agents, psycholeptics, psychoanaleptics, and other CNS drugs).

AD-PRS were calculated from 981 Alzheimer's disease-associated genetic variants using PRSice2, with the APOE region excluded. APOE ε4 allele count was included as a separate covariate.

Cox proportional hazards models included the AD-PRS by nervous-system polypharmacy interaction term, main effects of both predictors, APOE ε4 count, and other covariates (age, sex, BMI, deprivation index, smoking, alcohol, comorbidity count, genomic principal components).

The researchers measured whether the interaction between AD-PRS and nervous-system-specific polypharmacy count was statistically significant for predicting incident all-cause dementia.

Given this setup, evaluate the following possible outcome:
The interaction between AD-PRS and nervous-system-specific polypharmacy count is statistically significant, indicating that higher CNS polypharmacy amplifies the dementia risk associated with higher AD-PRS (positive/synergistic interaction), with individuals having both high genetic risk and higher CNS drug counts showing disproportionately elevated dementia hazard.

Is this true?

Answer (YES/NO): NO